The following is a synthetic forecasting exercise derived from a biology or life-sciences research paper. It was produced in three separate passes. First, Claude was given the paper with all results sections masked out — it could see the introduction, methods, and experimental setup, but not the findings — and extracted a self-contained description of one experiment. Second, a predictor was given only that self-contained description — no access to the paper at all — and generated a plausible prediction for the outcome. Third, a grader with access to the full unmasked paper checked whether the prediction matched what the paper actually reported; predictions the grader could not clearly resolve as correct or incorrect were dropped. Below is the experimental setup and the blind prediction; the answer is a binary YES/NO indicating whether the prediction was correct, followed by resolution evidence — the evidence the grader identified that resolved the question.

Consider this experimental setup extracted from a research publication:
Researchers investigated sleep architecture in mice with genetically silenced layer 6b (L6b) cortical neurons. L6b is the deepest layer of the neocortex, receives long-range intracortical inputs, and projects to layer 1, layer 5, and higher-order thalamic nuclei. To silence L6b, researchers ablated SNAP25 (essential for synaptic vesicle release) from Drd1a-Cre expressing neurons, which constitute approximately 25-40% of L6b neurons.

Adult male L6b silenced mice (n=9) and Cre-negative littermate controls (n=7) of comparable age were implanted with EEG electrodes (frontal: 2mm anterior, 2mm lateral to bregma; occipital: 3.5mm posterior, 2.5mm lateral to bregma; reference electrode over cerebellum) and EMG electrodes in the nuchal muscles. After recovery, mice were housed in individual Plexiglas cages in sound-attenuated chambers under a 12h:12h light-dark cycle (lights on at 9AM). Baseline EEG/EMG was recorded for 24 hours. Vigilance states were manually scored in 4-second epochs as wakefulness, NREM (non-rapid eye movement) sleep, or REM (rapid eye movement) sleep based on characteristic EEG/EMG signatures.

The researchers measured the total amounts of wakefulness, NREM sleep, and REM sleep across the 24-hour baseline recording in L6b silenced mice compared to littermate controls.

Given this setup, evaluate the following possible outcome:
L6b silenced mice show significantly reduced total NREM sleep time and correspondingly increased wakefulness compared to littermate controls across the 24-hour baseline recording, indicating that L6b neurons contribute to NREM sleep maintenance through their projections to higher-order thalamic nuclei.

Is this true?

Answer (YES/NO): NO